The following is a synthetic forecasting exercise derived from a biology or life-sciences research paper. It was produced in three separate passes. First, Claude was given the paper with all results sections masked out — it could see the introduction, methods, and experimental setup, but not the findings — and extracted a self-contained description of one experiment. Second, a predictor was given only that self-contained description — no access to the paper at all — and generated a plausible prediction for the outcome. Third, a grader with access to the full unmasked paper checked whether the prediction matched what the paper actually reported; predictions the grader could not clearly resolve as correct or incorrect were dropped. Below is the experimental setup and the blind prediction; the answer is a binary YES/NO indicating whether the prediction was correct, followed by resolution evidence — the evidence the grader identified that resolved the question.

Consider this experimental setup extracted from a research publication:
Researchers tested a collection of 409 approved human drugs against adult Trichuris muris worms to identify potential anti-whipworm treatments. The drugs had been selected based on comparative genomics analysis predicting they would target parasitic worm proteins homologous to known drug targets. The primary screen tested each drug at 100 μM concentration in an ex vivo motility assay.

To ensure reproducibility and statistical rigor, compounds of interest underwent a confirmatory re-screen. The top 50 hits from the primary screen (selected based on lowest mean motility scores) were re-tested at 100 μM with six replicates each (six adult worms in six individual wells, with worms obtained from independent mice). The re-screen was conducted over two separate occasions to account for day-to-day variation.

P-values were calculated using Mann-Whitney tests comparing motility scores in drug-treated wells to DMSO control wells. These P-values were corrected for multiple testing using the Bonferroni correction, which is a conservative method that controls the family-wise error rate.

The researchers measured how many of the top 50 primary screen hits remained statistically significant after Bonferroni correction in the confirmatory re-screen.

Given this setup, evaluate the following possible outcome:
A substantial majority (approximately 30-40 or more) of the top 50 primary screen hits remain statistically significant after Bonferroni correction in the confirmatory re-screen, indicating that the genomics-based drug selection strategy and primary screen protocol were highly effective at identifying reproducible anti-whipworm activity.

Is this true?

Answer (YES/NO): YES